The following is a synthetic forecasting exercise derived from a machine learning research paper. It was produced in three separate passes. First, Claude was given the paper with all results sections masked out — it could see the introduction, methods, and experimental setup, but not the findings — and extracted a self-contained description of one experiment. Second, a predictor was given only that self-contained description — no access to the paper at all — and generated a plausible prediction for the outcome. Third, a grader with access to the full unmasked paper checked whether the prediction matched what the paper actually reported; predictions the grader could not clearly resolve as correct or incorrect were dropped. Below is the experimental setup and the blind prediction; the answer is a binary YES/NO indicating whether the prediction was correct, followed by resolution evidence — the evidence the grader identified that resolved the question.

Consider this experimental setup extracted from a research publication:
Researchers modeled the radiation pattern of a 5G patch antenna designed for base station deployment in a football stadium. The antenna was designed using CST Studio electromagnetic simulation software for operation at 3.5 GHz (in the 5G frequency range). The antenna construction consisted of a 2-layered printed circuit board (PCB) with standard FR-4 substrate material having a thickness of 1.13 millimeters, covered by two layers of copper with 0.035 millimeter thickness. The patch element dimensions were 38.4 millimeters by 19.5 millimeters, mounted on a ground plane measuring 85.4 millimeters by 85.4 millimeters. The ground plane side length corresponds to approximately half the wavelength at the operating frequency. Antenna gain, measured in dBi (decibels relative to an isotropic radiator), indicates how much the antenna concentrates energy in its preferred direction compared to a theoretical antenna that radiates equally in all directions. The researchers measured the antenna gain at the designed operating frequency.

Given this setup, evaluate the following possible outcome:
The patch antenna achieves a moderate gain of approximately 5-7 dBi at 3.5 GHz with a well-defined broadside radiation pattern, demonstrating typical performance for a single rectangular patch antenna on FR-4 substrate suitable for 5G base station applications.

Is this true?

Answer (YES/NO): NO